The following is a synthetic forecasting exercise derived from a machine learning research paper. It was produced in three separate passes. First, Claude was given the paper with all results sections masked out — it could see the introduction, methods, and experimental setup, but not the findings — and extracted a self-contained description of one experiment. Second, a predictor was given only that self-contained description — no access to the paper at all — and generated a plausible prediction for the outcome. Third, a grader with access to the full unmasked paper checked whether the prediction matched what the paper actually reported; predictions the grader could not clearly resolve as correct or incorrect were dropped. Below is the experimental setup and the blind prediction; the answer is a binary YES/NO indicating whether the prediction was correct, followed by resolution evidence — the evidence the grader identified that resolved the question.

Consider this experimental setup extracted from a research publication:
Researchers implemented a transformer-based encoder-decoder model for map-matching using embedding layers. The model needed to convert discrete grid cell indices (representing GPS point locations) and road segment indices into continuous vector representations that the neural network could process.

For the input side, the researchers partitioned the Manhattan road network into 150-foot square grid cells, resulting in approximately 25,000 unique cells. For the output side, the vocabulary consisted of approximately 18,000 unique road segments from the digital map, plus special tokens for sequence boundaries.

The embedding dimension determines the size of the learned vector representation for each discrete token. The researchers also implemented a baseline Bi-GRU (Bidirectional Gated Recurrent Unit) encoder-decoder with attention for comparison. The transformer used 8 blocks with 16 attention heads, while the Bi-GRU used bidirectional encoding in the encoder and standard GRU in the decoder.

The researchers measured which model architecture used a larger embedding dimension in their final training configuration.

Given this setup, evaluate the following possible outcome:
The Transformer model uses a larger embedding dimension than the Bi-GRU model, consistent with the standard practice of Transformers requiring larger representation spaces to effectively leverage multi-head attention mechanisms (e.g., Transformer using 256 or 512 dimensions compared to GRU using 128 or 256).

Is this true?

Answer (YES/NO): NO